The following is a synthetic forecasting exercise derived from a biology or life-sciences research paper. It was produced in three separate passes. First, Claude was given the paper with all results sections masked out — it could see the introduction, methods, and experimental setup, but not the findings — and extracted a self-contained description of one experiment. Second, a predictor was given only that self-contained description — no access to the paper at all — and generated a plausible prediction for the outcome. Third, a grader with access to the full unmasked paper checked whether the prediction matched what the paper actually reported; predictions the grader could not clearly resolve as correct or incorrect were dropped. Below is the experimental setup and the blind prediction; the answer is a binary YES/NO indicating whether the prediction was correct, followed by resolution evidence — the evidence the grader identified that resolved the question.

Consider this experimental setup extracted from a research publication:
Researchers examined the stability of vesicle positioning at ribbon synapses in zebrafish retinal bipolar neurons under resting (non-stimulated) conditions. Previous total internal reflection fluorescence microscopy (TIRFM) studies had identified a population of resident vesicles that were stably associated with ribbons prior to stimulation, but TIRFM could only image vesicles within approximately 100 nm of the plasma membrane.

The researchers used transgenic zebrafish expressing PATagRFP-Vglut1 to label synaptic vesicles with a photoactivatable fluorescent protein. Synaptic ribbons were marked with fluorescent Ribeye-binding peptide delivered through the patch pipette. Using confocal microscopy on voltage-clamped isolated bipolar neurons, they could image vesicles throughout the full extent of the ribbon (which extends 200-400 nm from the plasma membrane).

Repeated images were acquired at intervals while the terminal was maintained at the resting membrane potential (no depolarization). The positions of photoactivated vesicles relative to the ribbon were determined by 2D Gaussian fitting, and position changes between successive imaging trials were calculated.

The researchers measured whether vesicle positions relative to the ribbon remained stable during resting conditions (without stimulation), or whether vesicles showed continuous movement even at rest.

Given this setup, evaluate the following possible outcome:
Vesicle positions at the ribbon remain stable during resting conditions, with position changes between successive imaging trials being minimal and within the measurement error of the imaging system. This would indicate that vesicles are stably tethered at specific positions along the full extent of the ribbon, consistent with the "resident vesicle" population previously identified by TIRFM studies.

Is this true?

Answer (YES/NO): YES